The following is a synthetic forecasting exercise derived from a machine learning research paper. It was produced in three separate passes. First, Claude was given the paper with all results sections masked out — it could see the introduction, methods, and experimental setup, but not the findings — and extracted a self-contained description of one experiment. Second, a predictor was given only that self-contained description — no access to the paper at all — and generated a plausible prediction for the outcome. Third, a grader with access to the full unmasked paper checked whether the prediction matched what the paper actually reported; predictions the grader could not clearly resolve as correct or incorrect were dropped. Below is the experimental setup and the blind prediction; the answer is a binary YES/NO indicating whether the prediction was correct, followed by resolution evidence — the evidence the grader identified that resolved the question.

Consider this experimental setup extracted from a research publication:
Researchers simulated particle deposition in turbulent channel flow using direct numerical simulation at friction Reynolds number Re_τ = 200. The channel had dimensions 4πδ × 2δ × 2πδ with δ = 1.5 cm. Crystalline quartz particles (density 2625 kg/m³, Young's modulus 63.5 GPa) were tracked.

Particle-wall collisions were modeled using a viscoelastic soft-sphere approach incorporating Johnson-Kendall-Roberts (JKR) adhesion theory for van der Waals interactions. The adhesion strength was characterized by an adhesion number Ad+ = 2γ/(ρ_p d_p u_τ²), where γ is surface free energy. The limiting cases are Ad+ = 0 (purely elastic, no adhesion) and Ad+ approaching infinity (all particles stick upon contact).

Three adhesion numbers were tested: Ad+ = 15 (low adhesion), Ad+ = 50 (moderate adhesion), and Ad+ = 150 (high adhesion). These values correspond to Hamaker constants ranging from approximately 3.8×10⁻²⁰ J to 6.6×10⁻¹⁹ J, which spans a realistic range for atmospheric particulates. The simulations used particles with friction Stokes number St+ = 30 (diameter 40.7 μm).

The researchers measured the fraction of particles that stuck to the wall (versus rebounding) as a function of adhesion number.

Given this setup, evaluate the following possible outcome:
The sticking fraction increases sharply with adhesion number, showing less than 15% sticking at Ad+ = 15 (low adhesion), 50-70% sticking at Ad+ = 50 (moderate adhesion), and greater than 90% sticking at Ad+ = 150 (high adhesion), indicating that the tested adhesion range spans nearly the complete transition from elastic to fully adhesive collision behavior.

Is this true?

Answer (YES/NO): NO